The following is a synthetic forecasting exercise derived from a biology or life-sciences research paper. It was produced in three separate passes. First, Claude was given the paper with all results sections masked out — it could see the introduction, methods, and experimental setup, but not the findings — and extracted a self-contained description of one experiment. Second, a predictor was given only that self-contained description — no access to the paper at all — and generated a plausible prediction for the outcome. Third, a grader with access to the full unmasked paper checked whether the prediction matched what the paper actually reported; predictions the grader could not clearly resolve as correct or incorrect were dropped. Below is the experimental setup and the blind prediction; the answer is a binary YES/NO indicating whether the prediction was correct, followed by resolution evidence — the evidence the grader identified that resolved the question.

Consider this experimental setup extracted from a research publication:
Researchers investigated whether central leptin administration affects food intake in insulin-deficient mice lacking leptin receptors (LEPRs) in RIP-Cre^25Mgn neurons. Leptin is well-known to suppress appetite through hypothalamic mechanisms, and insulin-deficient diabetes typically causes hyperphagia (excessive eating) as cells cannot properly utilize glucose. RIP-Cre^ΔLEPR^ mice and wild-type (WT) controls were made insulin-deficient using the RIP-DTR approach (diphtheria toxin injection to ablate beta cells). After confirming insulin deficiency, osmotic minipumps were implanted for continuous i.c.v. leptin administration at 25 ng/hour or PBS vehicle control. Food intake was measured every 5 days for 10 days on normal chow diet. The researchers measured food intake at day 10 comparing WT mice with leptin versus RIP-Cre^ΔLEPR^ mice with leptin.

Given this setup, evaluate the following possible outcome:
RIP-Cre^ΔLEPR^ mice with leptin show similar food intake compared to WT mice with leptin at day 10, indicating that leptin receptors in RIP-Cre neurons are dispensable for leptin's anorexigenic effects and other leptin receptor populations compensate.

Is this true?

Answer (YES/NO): YES